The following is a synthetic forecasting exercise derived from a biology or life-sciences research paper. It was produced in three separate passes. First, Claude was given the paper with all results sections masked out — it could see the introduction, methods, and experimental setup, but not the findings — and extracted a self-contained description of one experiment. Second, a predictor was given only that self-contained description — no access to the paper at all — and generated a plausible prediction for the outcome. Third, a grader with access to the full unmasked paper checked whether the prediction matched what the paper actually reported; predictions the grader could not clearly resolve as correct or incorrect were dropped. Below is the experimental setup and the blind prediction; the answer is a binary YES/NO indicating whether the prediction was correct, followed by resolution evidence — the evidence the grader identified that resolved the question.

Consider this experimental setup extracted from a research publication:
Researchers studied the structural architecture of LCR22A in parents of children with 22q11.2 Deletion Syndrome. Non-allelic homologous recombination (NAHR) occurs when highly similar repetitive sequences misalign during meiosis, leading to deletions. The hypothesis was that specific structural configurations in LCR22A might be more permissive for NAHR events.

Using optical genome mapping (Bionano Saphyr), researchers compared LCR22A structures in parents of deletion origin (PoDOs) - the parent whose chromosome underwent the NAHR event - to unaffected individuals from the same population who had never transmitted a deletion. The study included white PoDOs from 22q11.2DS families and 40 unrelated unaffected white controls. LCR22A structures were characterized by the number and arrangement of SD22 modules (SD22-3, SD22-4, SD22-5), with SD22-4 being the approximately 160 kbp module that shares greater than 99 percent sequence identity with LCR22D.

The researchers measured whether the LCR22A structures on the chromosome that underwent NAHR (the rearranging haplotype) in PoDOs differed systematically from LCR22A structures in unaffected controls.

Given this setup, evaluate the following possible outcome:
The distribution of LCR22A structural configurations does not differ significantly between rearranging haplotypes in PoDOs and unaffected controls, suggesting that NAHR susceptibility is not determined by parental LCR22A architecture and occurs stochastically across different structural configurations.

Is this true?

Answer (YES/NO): NO